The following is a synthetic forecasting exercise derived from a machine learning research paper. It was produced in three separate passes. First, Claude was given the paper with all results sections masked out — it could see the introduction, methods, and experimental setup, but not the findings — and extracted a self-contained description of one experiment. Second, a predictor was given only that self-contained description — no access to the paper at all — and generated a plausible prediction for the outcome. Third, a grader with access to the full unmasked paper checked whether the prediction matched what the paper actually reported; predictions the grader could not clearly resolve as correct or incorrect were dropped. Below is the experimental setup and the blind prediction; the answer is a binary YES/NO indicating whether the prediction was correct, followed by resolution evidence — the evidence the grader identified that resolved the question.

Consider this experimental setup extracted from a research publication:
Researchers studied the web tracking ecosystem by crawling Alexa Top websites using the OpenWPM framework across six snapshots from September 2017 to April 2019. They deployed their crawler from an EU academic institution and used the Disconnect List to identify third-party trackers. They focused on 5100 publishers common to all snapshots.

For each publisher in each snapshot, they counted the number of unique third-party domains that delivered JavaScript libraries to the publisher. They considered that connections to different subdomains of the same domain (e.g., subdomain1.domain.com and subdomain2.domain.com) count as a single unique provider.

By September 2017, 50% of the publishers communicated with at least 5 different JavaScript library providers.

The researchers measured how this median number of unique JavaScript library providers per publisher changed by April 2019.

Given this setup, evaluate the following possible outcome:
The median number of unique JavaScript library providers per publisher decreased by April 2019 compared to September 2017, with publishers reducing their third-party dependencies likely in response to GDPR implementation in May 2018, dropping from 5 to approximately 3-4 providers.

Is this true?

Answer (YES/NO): YES